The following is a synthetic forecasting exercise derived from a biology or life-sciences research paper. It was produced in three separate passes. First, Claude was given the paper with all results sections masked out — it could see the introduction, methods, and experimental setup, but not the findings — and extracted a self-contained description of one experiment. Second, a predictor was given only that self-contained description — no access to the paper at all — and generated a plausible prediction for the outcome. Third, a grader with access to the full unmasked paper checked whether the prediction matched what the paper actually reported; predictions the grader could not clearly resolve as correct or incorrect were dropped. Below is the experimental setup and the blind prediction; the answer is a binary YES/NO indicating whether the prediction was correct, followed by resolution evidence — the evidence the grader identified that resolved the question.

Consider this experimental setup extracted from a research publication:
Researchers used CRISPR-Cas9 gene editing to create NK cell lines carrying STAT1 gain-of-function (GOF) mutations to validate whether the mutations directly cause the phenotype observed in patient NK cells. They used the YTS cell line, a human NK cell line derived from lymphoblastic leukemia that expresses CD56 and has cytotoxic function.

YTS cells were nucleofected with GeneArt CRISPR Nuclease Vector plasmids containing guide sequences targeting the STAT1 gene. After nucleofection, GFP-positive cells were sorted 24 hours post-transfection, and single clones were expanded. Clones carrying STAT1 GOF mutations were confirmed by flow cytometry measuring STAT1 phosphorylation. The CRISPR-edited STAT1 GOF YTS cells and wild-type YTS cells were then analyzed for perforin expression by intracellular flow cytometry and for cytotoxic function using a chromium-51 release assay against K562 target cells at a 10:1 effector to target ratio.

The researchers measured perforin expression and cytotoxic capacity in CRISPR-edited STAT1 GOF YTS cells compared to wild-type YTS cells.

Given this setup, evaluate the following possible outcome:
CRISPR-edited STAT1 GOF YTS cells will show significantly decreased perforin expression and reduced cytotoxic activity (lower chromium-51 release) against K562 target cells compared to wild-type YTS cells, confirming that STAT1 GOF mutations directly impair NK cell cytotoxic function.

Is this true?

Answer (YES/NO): YES